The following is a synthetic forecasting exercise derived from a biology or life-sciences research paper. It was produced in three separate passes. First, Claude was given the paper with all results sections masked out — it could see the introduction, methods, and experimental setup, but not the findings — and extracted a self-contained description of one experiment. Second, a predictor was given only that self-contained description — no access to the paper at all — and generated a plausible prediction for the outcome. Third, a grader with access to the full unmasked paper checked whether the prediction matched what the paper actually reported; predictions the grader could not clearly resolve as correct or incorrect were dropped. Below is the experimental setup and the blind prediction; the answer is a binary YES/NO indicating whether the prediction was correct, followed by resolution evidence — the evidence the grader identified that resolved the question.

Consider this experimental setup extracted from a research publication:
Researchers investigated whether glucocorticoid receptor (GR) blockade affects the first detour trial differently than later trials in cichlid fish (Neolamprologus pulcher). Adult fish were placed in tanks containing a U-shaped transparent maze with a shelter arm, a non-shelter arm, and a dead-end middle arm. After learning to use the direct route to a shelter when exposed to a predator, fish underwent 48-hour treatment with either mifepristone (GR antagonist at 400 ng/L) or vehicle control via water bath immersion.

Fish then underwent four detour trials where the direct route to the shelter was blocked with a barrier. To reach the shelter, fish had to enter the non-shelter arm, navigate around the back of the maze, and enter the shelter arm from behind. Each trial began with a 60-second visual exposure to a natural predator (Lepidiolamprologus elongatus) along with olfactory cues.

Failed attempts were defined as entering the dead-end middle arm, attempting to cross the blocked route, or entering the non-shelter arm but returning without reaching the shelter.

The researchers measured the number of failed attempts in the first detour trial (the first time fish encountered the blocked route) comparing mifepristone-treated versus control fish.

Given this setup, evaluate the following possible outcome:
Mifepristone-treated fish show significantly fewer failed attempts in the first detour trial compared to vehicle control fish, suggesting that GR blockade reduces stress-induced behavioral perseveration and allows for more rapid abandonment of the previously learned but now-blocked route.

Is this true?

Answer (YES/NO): NO